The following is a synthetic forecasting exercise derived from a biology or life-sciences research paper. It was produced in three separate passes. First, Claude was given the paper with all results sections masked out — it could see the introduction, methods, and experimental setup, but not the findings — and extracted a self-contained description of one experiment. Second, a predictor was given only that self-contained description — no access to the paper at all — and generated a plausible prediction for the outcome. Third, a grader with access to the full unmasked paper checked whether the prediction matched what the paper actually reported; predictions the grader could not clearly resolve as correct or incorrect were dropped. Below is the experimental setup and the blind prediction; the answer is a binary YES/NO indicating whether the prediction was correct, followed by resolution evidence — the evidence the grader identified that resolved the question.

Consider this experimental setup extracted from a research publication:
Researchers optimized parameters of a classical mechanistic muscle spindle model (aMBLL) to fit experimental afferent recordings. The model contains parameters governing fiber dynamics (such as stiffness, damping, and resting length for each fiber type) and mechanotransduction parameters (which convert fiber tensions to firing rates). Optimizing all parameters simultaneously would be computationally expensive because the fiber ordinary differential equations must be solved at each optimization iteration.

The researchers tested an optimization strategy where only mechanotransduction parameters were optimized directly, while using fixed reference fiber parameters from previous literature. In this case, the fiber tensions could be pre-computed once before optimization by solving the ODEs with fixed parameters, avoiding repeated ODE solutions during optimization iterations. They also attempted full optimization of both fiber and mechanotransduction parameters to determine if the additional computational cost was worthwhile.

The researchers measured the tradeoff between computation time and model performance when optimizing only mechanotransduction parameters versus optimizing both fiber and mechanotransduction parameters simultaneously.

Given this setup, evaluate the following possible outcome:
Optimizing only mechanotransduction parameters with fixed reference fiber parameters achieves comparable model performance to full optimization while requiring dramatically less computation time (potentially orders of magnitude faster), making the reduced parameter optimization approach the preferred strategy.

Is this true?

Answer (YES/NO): YES